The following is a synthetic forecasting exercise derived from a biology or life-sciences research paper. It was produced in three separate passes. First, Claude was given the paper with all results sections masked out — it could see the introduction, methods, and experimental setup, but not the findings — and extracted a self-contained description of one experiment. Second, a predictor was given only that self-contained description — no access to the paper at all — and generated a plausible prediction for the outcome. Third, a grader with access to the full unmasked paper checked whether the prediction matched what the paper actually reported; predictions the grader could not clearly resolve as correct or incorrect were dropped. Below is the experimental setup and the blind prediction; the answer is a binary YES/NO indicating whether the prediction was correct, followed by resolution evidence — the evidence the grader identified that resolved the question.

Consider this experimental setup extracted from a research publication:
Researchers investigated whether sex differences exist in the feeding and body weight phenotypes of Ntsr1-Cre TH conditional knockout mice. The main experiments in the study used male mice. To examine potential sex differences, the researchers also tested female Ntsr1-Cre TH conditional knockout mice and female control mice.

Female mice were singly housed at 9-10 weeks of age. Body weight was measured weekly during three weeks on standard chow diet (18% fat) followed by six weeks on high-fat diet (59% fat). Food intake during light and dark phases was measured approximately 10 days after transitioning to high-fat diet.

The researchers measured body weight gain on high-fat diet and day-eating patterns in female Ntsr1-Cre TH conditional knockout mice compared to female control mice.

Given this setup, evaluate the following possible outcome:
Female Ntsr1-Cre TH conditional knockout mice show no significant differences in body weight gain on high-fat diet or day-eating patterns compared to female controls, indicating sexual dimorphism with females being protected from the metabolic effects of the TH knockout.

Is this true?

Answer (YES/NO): NO